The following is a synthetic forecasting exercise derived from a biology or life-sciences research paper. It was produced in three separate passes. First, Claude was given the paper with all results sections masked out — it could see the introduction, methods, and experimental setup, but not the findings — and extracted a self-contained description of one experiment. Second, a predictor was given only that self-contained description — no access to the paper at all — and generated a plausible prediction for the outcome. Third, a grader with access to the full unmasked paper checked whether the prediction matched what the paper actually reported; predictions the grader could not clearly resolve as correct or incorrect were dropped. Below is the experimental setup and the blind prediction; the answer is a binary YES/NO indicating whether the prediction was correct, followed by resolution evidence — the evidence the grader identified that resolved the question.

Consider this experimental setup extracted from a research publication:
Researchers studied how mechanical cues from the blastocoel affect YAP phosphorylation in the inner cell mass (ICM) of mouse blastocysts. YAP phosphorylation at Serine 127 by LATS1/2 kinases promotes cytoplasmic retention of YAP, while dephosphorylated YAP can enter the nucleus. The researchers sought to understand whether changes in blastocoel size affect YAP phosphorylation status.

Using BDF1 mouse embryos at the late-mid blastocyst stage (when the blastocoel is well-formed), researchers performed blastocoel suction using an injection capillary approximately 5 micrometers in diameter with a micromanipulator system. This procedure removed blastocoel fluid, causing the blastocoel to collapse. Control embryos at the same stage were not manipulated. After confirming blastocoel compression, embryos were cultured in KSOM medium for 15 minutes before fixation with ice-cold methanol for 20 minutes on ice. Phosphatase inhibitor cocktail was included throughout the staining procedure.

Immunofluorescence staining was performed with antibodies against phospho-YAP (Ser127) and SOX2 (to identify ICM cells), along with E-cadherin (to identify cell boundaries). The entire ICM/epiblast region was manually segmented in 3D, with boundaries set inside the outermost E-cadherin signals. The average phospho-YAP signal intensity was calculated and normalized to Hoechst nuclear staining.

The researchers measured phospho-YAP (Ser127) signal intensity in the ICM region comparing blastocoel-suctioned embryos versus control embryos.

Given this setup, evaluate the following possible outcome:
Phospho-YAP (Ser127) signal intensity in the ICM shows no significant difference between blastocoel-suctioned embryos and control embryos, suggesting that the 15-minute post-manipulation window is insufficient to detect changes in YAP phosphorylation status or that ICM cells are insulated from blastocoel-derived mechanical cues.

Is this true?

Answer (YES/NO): NO